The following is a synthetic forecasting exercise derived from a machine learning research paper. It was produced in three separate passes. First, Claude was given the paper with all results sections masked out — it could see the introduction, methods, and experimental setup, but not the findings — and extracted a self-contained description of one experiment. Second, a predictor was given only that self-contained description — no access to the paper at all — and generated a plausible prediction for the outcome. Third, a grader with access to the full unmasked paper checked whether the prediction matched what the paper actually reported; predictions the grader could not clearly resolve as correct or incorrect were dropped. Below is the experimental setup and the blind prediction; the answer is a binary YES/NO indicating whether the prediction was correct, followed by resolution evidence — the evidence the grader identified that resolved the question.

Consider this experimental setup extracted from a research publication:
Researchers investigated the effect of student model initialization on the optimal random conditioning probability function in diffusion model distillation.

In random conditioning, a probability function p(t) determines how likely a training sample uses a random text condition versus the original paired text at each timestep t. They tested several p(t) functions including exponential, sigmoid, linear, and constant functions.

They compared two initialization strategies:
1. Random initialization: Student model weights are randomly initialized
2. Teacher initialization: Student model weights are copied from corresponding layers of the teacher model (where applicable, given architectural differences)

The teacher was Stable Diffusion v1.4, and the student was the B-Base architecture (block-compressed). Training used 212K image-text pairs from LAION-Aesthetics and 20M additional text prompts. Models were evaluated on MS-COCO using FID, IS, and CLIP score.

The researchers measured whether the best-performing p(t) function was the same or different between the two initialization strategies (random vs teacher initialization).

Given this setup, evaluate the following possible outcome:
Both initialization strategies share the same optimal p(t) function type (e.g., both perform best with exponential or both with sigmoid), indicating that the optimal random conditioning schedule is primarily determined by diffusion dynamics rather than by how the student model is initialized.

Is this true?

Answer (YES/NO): NO